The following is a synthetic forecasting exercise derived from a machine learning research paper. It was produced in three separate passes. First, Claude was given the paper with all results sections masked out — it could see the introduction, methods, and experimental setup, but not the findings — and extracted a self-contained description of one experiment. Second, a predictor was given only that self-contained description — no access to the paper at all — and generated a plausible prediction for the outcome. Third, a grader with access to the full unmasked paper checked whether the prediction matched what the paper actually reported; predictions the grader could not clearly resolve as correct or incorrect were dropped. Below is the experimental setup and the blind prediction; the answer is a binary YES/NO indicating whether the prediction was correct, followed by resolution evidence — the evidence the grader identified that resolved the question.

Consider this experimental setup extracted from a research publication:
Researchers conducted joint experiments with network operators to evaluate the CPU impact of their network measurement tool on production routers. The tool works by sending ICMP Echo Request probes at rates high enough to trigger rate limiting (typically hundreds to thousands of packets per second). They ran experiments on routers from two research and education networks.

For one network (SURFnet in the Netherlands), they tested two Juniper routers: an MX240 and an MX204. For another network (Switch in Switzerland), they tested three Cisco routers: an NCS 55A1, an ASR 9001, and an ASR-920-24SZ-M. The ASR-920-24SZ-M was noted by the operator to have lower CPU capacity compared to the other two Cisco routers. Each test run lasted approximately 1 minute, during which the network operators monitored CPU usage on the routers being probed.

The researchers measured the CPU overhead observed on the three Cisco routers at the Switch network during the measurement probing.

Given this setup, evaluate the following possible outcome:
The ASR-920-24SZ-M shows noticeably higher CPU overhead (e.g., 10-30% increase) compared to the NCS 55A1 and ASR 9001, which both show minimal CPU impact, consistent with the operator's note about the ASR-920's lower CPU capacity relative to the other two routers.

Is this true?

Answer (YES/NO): YES